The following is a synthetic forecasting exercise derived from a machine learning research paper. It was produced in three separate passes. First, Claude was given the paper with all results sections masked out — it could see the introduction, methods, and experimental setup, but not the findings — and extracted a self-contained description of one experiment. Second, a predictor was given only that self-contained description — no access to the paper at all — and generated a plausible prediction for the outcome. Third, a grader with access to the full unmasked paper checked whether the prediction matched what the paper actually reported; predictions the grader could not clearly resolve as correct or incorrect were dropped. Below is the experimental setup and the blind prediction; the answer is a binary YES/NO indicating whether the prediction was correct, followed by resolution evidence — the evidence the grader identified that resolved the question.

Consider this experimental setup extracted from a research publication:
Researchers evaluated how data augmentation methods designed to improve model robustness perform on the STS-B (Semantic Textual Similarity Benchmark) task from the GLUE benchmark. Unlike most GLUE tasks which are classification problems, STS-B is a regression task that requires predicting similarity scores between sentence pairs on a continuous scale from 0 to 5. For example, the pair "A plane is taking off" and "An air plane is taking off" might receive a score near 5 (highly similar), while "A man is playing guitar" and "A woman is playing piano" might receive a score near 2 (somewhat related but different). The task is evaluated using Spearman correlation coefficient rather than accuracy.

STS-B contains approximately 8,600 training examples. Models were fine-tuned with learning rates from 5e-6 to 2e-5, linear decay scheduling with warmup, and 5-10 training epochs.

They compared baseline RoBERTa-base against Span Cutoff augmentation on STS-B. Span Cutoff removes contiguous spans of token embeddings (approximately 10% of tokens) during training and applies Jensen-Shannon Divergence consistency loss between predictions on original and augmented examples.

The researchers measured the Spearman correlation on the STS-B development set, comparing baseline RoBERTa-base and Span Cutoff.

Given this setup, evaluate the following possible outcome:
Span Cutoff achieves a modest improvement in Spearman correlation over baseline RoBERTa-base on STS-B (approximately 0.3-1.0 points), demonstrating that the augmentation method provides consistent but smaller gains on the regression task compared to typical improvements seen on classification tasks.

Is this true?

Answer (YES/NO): NO